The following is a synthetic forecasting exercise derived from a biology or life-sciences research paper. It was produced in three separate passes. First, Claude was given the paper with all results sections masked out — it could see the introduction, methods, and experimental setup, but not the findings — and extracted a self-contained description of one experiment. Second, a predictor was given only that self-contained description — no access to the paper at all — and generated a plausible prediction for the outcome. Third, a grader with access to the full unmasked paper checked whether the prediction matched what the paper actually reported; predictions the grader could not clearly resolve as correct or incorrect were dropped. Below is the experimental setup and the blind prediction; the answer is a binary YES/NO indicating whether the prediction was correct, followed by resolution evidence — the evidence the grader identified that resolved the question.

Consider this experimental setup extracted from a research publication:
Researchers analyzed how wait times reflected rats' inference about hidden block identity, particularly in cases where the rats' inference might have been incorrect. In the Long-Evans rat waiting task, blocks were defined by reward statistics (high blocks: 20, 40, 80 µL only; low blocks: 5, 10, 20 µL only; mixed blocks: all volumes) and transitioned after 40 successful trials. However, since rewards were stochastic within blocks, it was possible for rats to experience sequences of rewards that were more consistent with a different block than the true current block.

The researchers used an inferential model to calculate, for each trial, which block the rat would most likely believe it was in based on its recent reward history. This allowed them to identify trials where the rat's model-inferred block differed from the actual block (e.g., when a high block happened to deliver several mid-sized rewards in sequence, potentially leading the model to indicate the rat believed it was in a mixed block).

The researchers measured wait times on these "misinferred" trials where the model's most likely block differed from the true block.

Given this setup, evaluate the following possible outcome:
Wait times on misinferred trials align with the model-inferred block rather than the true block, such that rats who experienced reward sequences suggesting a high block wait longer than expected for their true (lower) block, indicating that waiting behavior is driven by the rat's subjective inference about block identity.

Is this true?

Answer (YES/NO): YES